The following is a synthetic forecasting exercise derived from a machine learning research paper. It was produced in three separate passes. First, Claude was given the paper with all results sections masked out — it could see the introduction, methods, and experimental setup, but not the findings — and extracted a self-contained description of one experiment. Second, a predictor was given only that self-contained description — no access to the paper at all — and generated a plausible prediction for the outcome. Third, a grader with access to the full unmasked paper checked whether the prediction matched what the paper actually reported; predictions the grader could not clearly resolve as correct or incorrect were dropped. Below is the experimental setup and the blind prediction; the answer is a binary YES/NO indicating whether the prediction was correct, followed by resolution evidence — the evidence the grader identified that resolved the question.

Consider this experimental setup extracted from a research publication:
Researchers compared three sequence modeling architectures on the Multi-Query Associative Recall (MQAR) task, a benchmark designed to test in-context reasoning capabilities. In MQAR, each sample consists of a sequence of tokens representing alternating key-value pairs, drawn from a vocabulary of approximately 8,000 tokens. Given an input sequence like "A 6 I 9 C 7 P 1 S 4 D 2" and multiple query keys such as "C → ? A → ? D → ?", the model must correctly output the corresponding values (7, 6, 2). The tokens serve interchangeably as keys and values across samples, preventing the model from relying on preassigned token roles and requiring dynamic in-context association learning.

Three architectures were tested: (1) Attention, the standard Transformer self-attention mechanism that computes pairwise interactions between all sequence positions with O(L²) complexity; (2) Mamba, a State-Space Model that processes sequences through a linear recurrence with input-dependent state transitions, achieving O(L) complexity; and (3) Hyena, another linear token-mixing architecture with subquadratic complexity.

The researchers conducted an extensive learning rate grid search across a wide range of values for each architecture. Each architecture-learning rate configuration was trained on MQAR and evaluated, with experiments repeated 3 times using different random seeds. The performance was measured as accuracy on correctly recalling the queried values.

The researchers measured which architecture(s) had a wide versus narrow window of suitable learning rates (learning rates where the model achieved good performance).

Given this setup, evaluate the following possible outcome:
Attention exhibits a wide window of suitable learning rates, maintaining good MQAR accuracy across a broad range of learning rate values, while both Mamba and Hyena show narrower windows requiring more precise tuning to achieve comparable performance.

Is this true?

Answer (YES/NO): YES